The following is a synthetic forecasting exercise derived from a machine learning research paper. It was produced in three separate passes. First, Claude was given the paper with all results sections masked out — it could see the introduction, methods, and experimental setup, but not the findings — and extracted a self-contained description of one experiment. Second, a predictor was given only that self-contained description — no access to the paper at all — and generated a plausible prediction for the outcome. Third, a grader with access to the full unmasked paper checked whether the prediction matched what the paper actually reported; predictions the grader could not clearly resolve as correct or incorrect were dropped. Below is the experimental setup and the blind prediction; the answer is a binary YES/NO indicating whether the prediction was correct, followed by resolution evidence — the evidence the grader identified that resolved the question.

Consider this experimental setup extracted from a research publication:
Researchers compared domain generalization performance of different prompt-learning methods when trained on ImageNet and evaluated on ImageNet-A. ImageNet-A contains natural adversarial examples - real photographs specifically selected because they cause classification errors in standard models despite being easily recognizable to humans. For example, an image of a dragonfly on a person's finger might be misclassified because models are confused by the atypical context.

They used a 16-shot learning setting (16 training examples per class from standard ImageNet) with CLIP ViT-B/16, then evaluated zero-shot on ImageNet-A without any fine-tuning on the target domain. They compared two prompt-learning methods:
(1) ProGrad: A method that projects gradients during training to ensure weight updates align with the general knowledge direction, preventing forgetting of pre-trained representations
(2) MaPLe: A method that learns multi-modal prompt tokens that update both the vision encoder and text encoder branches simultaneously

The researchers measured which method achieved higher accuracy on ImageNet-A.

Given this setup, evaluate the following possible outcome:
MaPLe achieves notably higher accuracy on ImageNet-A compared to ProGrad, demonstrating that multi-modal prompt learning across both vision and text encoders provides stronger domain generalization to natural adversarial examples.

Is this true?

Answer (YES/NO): NO